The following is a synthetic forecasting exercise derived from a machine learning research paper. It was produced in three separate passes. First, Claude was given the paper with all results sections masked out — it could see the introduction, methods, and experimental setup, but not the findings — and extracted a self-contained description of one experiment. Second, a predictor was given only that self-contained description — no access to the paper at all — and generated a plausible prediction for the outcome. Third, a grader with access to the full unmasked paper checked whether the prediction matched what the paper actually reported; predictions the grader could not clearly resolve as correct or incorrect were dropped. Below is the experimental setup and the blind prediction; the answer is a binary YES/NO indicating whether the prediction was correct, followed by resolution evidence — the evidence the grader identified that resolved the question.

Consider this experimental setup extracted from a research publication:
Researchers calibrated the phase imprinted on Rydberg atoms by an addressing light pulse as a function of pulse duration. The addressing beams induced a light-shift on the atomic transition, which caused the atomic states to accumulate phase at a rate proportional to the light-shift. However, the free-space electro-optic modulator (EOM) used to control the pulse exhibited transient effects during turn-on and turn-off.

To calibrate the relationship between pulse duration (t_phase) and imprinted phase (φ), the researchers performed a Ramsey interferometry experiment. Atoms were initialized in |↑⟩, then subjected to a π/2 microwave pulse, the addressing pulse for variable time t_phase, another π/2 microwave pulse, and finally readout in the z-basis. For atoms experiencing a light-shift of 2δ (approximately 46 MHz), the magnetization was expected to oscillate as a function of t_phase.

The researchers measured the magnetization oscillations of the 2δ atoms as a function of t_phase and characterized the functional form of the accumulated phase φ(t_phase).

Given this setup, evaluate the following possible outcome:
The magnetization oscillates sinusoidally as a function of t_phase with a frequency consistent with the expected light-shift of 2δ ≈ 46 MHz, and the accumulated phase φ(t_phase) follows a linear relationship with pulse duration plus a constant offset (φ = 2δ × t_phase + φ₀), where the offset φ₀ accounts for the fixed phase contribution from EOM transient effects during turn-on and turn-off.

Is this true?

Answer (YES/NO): NO